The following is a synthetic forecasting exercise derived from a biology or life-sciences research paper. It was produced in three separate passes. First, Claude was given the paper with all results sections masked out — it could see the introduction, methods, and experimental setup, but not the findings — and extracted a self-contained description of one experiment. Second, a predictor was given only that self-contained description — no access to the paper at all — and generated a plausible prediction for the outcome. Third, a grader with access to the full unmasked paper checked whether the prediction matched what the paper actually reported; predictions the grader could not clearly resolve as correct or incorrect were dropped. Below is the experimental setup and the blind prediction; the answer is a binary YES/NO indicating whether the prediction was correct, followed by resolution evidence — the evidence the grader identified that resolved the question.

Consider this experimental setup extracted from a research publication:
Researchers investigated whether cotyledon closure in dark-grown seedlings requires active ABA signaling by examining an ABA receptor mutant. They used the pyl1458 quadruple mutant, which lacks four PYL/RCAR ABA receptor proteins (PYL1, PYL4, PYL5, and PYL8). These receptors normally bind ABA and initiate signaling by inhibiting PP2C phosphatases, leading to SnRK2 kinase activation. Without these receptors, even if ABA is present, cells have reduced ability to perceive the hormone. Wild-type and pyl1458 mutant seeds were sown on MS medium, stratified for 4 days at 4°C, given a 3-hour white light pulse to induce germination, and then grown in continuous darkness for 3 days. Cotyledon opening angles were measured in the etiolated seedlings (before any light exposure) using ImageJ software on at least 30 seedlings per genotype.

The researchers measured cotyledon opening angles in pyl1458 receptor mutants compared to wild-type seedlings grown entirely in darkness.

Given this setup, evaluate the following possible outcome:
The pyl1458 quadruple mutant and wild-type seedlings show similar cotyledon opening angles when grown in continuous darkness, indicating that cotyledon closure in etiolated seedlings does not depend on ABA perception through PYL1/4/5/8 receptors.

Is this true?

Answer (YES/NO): NO